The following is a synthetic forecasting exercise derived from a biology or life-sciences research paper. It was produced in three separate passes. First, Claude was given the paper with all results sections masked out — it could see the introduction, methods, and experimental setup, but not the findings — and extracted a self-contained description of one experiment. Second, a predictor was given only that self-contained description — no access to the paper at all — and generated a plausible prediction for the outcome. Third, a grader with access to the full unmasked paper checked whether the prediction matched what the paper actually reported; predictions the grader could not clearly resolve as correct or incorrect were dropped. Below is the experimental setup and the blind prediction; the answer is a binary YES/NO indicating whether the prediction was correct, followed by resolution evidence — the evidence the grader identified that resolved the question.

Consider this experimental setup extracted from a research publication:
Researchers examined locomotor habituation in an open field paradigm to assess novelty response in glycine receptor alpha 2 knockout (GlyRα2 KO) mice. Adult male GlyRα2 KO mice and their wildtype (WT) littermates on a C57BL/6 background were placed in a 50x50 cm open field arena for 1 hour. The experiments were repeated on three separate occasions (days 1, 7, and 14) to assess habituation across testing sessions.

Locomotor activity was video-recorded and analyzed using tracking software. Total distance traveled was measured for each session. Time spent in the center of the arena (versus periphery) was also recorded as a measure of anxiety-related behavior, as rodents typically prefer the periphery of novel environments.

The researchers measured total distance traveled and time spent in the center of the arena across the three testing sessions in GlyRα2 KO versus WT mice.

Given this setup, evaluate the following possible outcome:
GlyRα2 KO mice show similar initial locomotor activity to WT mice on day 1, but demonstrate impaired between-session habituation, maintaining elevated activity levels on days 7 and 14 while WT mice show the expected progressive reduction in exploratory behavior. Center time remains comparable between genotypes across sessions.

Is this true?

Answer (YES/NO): NO